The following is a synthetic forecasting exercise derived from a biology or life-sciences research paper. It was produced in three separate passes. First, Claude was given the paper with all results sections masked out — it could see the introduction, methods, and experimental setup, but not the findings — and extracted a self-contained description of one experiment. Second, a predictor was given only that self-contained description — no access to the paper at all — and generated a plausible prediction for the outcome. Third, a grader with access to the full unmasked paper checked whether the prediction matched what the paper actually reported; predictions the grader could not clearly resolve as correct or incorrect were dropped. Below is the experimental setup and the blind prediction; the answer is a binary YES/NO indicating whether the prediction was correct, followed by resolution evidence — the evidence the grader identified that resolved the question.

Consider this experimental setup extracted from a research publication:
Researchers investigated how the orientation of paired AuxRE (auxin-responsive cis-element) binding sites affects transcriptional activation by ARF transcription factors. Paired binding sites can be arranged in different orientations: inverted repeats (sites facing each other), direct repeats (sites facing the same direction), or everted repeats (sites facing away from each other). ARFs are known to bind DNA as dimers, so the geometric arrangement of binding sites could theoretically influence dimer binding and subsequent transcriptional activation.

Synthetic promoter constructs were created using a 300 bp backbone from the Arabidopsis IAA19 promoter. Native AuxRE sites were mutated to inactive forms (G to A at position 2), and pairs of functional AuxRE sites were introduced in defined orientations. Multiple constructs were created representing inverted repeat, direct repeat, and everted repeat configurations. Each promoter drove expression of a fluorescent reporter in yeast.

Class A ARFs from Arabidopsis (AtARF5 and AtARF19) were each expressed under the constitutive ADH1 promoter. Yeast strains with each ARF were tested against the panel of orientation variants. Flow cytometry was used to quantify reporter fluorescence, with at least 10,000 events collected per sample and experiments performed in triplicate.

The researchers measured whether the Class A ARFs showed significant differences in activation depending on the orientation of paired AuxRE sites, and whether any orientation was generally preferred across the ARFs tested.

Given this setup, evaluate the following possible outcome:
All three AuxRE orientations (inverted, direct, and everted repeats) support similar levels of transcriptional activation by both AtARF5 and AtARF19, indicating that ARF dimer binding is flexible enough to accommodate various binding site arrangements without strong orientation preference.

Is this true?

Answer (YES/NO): NO